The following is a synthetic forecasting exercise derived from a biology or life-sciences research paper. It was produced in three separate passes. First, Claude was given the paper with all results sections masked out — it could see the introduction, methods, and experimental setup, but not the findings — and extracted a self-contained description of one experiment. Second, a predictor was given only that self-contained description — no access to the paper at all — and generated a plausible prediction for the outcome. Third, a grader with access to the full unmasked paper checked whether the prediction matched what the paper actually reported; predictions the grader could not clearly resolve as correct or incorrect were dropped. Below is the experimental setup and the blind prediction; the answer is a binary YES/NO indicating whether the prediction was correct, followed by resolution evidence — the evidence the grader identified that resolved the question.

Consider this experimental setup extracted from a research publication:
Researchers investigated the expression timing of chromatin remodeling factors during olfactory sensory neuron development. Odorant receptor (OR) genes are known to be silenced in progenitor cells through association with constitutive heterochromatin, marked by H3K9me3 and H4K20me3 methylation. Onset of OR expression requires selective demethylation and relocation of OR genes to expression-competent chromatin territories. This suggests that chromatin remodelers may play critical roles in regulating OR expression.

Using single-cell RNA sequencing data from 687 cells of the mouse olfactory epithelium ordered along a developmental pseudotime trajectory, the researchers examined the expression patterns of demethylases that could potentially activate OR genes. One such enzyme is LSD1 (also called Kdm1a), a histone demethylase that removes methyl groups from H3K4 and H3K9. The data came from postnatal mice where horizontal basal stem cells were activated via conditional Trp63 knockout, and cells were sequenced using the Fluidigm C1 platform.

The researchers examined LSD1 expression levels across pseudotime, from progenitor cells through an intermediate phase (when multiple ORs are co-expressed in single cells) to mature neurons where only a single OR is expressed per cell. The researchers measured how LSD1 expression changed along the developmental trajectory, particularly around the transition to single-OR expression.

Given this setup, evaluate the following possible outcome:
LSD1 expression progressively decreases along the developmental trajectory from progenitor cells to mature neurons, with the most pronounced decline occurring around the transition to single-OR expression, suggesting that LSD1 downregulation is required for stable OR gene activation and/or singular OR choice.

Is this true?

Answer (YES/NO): NO